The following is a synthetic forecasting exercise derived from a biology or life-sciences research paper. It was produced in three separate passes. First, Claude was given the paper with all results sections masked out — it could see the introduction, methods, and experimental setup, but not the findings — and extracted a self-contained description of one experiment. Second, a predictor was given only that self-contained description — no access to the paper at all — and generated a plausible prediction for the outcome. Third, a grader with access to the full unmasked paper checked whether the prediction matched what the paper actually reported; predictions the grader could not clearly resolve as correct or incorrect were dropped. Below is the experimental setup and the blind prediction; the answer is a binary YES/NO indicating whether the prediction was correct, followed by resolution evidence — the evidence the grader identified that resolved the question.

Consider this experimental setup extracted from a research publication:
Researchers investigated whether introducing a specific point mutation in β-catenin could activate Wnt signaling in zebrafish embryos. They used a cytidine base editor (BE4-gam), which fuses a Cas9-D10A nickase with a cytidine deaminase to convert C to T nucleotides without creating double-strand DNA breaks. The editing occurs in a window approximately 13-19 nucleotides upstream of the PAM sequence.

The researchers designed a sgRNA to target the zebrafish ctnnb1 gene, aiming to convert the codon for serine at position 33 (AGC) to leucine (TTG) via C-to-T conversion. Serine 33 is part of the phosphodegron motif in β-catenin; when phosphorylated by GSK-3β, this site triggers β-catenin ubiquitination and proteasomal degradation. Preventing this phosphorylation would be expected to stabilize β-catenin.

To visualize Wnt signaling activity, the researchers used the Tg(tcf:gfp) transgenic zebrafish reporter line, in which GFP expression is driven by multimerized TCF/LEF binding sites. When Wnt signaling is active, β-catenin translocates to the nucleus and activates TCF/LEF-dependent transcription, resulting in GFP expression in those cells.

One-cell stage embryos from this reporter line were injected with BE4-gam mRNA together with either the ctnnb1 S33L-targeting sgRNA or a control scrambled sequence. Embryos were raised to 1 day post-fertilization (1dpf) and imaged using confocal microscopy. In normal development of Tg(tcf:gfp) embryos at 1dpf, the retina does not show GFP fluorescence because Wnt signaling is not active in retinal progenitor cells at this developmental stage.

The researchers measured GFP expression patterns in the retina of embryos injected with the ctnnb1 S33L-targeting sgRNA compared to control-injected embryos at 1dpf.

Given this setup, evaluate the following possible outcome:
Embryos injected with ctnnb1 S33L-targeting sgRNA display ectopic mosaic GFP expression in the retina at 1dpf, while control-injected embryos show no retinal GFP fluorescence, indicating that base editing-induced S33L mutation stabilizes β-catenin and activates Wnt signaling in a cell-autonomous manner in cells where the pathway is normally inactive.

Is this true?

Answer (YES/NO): YES